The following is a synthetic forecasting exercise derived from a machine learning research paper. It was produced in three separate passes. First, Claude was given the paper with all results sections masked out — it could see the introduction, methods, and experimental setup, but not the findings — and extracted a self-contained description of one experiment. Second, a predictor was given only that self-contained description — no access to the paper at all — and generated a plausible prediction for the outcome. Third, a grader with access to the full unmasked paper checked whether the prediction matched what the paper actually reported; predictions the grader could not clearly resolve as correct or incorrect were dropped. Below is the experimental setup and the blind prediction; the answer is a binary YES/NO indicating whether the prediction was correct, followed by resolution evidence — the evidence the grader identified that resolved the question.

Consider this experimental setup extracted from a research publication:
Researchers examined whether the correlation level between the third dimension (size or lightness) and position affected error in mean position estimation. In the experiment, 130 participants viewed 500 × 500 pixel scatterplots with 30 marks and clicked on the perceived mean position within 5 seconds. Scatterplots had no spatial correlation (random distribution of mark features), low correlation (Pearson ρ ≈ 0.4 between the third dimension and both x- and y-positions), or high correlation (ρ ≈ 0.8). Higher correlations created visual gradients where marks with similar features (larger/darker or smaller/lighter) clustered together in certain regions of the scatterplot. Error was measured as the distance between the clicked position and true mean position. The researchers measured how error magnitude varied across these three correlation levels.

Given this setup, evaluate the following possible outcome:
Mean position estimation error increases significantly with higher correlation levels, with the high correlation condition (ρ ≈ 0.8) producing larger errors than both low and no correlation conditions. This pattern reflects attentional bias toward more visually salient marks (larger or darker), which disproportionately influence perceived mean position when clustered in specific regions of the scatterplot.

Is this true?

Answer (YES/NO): NO